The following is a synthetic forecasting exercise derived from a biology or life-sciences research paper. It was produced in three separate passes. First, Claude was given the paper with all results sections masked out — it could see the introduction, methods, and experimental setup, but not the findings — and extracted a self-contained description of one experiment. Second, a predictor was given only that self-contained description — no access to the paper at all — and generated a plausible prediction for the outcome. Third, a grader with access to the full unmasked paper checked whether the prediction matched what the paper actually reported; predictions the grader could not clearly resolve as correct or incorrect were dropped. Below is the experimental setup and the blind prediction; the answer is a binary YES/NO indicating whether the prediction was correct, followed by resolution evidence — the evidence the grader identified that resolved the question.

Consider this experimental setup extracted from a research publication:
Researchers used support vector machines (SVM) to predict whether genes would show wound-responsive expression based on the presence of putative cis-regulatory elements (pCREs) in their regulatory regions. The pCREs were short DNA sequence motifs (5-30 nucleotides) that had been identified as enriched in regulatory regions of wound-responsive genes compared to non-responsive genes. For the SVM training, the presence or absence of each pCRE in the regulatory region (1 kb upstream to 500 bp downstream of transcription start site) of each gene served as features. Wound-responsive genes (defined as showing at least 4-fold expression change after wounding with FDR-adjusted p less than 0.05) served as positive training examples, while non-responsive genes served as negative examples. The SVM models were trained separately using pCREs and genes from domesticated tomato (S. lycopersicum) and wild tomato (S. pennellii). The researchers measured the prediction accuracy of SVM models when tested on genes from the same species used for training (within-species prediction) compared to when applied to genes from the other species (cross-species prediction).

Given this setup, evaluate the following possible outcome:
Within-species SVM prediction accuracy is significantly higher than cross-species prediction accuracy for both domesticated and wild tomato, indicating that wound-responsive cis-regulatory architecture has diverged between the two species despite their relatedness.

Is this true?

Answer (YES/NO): NO